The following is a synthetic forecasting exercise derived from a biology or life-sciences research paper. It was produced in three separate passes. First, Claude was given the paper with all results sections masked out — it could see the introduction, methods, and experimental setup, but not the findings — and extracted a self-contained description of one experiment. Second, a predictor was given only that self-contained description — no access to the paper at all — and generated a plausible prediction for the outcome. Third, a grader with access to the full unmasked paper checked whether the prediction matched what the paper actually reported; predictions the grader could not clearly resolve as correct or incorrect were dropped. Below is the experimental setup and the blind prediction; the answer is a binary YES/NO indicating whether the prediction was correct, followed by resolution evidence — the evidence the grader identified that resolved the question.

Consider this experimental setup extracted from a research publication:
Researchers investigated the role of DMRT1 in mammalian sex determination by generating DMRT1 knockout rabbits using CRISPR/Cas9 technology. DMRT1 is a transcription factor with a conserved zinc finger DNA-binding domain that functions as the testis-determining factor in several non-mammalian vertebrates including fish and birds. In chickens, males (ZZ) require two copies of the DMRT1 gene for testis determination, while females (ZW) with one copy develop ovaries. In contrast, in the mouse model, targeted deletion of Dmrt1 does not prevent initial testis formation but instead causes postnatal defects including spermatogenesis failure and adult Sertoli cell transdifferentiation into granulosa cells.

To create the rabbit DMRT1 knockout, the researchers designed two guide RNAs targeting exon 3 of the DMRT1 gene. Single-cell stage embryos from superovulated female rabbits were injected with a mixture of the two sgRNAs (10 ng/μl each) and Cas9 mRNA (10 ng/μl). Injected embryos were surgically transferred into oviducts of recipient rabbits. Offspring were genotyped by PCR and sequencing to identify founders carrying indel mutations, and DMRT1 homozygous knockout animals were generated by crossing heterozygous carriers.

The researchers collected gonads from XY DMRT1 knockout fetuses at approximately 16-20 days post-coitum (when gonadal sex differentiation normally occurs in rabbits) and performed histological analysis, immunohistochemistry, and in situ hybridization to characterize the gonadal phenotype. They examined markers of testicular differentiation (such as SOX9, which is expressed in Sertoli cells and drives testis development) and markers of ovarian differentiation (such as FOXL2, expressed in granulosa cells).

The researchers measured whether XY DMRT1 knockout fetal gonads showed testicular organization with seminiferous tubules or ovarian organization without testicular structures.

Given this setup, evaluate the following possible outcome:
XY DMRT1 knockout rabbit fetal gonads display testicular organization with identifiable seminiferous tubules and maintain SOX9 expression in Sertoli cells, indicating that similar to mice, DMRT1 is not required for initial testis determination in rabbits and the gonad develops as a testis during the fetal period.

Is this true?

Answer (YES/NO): NO